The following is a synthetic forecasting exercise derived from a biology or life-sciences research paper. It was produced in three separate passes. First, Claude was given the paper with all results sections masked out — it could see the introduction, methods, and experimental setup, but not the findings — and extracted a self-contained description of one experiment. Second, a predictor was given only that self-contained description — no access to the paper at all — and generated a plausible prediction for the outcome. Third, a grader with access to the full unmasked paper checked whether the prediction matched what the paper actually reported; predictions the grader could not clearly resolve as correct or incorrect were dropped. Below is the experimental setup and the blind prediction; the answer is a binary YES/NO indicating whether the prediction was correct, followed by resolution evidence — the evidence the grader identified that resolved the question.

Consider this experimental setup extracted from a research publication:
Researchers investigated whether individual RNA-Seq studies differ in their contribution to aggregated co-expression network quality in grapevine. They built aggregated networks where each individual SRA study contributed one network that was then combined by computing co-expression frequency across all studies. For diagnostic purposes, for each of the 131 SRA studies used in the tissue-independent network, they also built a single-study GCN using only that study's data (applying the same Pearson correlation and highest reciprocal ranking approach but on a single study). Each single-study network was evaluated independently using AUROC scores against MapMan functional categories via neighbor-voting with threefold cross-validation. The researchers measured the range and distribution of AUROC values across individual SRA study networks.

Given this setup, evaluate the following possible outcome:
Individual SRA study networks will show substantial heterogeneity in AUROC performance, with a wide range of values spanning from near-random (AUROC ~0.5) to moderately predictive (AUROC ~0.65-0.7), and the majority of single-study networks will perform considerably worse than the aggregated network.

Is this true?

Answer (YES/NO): NO